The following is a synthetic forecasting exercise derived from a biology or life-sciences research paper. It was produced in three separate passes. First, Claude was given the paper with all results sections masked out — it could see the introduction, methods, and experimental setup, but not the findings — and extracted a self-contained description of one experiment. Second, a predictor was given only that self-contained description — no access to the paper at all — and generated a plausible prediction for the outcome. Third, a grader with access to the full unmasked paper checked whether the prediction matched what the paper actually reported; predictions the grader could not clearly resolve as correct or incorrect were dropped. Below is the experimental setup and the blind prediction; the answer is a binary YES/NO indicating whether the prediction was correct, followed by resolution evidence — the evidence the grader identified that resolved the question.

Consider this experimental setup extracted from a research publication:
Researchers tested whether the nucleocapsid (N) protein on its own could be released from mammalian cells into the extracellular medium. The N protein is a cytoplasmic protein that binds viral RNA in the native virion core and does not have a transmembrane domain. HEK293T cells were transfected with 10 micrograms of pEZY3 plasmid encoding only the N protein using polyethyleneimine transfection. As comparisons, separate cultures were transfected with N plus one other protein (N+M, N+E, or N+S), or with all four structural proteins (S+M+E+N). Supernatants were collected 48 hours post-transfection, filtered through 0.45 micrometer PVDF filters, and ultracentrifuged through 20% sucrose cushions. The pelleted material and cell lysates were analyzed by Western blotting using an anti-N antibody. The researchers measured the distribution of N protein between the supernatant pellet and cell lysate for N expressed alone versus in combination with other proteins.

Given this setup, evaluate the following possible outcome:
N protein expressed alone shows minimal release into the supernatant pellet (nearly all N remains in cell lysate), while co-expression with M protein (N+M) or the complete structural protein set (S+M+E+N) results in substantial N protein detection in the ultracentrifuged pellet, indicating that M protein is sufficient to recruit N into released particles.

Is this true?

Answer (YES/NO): NO